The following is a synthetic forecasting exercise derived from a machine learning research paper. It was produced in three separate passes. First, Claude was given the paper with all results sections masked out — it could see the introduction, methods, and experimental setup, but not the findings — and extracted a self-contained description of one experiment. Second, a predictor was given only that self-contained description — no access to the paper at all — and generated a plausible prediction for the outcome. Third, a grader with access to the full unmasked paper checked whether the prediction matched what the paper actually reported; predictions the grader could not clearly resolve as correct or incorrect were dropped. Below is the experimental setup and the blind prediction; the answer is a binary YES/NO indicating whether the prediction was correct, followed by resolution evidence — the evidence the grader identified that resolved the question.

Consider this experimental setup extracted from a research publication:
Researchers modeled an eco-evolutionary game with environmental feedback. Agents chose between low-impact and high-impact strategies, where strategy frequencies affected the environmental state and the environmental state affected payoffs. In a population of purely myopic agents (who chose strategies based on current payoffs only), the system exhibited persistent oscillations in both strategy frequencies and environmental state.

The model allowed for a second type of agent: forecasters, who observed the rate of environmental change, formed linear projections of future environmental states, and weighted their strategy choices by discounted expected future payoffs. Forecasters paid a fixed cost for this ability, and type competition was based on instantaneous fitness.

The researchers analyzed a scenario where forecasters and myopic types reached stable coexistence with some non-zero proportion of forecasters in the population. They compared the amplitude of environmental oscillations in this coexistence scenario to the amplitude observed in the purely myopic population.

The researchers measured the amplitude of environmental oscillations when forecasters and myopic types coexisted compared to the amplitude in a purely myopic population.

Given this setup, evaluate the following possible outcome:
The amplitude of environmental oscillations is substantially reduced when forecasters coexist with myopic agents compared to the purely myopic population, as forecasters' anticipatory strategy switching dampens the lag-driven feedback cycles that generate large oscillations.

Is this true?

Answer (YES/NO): YES